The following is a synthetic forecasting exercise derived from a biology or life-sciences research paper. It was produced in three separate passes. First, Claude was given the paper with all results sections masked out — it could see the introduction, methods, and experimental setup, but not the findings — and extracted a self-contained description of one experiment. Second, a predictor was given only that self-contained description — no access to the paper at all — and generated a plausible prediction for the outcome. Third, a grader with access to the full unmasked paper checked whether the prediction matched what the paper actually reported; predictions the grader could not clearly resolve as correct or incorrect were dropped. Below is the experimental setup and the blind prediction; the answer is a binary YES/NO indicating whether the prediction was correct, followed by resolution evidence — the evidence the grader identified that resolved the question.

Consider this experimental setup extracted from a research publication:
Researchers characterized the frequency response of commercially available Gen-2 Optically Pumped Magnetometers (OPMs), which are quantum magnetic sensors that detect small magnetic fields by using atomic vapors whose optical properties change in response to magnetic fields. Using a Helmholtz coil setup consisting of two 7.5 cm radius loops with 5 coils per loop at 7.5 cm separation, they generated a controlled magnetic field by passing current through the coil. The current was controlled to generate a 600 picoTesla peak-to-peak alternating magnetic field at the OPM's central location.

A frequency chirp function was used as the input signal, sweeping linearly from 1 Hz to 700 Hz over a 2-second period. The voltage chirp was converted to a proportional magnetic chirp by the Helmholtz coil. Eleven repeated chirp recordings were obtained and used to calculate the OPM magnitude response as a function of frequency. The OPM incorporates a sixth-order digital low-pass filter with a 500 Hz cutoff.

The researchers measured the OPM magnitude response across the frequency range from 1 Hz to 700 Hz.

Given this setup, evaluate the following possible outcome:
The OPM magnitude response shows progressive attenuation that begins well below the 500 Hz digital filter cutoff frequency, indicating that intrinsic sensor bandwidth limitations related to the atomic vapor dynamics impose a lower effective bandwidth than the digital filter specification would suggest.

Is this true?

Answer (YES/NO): YES